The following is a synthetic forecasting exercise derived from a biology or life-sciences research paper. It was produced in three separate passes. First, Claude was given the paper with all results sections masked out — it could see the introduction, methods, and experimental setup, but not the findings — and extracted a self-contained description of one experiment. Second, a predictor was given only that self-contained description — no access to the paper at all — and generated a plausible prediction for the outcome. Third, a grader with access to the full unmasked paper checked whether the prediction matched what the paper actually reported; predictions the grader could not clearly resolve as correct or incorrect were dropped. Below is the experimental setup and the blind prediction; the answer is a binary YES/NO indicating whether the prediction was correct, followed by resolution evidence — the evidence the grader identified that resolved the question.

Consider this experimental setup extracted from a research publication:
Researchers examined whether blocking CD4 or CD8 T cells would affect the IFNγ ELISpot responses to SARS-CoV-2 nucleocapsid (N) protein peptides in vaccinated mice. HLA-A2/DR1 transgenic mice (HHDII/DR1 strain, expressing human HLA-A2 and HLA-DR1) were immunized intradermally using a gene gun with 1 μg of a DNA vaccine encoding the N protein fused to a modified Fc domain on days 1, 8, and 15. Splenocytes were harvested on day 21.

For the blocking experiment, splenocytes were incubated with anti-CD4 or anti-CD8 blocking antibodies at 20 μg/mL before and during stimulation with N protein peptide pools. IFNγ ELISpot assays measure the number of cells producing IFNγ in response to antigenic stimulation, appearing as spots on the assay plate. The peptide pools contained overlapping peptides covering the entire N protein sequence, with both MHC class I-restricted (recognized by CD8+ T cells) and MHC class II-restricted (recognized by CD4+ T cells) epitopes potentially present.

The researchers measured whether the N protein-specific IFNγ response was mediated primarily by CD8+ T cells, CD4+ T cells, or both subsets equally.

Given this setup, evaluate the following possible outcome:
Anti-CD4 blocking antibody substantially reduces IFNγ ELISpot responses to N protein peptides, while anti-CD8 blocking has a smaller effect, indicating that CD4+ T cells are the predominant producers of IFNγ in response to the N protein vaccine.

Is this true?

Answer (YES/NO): NO